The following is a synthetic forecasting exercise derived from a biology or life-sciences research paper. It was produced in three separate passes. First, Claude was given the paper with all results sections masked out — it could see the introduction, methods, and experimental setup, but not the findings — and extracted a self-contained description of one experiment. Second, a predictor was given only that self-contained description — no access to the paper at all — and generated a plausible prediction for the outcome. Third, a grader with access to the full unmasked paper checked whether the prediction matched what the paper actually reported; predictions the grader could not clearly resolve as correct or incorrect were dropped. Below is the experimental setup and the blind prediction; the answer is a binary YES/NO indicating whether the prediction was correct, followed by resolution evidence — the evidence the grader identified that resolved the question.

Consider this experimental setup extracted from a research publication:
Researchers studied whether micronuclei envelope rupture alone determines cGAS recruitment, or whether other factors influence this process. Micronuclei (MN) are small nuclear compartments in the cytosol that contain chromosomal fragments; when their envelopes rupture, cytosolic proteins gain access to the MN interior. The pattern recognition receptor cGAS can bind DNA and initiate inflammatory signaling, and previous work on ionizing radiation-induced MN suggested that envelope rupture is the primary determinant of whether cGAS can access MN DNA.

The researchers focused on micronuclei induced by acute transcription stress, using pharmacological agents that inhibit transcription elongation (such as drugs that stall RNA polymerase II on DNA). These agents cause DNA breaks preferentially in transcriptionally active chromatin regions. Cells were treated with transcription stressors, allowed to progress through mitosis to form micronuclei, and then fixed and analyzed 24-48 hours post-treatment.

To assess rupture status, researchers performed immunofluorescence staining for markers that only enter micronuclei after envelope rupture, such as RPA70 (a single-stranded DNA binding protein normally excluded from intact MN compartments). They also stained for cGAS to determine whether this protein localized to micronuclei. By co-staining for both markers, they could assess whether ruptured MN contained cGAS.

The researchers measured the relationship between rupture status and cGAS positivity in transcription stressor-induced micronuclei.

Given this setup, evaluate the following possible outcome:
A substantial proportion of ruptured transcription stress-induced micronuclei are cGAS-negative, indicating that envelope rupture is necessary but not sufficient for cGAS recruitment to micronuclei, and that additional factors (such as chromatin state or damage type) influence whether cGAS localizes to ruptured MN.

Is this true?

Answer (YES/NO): YES